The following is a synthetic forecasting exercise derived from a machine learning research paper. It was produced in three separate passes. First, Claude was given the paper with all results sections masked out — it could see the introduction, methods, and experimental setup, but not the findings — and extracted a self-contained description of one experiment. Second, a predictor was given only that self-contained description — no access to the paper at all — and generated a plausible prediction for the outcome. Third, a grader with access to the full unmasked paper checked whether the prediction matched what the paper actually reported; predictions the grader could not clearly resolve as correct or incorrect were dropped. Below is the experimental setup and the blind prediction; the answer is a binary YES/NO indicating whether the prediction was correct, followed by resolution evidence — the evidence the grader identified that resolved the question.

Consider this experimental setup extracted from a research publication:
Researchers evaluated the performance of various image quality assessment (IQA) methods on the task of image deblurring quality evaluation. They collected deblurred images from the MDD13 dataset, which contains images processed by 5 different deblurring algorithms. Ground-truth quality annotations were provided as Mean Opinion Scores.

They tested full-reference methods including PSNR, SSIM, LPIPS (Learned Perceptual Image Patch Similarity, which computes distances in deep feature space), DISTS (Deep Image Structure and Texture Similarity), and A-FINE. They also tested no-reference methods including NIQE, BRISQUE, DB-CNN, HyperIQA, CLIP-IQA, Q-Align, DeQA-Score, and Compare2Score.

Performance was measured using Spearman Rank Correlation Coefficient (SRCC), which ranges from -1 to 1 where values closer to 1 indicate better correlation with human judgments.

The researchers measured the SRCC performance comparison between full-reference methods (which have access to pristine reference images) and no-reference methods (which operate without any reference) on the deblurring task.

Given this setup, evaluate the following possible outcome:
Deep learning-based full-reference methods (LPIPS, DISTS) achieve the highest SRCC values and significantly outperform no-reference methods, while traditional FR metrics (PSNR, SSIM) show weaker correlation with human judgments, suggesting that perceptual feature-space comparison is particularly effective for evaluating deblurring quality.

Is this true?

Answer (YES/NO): NO